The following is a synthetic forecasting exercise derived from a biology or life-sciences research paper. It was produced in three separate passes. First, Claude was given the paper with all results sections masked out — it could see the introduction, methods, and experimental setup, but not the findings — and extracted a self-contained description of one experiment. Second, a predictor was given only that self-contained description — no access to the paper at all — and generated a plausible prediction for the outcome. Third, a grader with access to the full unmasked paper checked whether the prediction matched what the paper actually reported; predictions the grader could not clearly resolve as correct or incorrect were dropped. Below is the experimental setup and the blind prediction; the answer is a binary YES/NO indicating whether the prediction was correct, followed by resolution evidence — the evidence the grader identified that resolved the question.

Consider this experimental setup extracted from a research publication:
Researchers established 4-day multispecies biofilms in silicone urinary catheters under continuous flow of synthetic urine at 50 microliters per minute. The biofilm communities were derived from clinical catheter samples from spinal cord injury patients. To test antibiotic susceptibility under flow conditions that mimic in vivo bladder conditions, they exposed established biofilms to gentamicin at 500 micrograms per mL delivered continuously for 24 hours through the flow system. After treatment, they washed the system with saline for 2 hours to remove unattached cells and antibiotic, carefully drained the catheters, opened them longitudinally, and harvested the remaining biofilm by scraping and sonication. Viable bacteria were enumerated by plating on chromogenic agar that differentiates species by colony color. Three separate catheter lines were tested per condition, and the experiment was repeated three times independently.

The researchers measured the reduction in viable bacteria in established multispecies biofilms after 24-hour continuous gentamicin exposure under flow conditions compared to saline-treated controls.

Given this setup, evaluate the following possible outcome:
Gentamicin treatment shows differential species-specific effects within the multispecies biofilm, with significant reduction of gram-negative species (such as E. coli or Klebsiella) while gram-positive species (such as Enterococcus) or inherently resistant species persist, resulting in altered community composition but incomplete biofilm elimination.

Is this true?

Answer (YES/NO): NO